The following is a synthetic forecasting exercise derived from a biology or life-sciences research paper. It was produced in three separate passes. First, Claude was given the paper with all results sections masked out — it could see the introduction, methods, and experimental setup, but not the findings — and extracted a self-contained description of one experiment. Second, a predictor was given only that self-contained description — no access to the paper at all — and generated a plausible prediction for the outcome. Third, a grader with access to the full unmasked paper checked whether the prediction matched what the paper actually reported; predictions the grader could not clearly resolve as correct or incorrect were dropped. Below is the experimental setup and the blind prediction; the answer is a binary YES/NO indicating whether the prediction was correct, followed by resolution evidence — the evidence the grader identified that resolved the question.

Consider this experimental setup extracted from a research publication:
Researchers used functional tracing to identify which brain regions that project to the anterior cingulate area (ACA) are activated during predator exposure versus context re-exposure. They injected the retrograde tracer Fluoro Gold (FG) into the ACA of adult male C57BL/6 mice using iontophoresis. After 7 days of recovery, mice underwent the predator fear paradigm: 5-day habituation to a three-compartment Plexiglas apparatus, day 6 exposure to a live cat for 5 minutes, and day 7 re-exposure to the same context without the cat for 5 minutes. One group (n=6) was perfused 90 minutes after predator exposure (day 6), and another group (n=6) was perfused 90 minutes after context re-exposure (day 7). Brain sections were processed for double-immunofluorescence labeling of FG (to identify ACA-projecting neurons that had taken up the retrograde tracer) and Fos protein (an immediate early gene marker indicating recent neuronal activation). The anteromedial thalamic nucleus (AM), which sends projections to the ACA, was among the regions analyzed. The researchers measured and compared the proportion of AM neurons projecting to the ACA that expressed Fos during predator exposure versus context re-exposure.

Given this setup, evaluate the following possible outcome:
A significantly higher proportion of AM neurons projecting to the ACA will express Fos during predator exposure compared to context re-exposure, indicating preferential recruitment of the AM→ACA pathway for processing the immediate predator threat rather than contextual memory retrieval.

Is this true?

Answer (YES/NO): YES